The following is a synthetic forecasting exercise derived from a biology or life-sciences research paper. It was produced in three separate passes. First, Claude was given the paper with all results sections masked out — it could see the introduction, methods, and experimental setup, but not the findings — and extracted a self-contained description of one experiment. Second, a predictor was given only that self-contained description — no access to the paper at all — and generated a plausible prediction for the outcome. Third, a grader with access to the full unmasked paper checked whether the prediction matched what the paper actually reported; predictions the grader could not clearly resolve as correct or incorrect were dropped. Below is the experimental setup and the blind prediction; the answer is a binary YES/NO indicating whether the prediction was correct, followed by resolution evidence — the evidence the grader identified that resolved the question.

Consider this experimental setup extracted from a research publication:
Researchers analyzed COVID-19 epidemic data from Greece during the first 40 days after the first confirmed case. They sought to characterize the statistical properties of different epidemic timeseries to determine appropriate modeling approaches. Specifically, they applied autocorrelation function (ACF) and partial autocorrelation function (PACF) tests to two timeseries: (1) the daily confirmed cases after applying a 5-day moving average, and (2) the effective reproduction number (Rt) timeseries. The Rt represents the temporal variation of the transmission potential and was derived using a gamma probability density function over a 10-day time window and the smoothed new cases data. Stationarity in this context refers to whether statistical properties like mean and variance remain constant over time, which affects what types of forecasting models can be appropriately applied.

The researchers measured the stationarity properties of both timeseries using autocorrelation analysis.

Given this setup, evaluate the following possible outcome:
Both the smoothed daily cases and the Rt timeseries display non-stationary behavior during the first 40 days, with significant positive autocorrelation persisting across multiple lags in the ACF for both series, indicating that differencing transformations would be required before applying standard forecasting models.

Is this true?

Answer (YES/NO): NO